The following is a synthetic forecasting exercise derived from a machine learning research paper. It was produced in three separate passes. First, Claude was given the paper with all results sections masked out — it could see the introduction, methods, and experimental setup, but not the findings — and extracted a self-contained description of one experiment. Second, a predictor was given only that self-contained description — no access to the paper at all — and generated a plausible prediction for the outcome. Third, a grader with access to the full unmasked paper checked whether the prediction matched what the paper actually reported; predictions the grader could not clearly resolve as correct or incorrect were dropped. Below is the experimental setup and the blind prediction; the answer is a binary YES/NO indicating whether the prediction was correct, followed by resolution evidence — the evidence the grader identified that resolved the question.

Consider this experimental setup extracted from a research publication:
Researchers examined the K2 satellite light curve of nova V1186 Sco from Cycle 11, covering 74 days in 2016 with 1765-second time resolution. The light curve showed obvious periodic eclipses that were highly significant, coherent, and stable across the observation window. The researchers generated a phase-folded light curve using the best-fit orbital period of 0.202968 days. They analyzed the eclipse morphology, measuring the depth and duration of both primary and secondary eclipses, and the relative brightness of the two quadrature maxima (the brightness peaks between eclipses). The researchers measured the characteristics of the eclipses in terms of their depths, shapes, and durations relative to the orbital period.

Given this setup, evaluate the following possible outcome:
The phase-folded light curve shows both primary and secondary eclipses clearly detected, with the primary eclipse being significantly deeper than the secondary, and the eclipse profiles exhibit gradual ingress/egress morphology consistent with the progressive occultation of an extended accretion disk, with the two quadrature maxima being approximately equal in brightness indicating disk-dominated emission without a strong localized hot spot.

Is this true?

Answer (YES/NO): YES